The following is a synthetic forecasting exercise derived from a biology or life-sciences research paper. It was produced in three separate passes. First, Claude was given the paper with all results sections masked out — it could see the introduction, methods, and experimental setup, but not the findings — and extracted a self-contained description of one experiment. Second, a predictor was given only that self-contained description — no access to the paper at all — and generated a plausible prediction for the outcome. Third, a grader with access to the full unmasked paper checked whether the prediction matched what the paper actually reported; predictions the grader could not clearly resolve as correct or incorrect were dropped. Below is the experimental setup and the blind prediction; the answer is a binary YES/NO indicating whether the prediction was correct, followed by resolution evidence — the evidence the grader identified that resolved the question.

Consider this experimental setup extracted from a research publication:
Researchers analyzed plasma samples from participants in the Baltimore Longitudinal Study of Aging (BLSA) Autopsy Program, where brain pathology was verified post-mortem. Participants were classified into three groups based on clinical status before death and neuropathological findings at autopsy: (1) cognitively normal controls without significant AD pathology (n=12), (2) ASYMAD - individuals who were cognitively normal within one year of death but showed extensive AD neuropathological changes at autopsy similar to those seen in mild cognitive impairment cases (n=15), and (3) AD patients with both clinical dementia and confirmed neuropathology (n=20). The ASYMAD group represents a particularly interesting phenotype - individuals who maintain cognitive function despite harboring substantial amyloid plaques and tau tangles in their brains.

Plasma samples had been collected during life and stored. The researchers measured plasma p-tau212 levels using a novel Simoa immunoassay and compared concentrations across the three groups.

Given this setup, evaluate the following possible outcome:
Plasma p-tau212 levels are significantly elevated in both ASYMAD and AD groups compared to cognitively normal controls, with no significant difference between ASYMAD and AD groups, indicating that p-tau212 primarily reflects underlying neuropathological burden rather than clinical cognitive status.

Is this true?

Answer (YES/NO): NO